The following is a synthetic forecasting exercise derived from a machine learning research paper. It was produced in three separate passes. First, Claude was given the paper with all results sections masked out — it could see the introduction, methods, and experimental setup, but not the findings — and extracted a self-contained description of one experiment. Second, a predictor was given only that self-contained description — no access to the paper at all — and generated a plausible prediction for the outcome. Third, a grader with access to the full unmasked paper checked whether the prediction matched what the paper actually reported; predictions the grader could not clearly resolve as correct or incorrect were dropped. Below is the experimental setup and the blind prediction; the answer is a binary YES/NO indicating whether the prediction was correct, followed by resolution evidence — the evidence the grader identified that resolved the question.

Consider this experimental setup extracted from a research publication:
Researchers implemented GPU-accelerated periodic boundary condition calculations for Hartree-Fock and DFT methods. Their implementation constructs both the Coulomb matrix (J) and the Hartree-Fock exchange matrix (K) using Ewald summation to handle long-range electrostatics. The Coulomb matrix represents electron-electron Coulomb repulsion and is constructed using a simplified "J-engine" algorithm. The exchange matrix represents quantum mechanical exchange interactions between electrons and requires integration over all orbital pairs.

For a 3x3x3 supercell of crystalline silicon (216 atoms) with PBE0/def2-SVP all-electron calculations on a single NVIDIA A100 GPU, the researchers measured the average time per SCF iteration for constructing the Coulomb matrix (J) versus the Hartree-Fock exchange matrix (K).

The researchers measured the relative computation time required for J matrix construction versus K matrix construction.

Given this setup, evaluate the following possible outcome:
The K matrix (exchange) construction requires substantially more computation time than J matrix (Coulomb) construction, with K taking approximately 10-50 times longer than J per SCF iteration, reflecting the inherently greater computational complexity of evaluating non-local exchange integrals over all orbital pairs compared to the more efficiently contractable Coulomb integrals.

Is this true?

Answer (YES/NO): NO